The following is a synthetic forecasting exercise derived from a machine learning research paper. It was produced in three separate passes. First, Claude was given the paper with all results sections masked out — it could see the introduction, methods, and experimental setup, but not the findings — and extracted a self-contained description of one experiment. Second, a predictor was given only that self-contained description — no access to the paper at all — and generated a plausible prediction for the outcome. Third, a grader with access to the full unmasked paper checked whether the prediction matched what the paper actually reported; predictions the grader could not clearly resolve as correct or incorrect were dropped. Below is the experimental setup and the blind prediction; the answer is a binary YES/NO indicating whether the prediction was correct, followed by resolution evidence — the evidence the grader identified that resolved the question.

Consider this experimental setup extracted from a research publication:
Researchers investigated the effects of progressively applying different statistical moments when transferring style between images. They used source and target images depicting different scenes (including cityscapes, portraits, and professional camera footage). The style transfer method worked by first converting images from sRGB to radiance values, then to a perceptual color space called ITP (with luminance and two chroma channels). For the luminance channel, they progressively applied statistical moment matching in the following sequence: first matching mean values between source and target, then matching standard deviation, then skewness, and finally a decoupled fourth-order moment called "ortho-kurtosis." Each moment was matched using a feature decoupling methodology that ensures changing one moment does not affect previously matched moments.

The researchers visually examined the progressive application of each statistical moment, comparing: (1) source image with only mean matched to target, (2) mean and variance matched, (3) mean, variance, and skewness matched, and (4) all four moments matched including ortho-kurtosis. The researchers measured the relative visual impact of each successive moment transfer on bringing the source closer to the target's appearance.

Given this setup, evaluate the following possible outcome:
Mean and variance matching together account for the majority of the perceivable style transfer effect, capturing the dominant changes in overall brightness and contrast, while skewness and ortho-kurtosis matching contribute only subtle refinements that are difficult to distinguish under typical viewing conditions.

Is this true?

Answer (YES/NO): NO